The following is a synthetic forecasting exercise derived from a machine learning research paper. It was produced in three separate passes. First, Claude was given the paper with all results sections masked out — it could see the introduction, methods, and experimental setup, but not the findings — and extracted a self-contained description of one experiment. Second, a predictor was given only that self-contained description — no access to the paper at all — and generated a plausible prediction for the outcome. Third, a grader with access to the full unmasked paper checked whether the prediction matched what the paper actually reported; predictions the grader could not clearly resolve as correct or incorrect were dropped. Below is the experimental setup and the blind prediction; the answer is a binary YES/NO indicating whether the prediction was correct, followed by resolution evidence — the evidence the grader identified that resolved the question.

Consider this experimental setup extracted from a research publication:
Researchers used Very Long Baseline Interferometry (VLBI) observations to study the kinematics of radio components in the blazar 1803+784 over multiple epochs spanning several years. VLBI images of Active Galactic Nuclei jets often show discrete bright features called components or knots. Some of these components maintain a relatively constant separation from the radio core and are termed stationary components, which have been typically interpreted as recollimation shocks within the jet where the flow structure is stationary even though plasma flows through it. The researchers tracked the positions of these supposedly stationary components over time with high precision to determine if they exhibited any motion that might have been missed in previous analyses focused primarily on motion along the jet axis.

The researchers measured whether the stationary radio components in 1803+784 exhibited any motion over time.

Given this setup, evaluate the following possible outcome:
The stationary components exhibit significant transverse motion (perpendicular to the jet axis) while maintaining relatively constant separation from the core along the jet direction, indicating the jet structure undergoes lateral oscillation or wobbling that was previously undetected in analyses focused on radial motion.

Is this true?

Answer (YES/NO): YES